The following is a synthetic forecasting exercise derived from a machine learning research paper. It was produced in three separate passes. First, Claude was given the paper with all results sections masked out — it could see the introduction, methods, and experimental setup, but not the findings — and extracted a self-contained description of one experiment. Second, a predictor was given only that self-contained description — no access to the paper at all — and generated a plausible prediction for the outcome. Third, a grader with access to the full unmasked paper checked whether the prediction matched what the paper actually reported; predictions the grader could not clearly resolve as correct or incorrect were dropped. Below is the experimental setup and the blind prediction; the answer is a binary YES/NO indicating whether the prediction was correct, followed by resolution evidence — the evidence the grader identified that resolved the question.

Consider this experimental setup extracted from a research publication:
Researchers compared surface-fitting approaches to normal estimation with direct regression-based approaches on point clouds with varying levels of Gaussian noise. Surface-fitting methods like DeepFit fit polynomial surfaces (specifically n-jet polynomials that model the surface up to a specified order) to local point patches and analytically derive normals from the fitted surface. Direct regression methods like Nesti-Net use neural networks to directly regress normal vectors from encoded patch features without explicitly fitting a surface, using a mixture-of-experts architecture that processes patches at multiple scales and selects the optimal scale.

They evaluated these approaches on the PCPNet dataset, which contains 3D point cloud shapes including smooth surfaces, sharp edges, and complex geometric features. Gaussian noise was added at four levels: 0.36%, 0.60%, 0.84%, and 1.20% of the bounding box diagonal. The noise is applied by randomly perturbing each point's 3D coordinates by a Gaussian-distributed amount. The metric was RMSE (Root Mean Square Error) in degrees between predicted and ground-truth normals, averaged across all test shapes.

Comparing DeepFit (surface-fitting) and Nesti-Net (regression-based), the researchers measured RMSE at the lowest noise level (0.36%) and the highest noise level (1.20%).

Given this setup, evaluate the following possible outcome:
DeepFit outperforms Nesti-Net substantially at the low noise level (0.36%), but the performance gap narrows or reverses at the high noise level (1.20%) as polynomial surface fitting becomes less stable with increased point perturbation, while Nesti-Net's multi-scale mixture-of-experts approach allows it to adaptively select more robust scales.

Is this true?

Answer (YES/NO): YES